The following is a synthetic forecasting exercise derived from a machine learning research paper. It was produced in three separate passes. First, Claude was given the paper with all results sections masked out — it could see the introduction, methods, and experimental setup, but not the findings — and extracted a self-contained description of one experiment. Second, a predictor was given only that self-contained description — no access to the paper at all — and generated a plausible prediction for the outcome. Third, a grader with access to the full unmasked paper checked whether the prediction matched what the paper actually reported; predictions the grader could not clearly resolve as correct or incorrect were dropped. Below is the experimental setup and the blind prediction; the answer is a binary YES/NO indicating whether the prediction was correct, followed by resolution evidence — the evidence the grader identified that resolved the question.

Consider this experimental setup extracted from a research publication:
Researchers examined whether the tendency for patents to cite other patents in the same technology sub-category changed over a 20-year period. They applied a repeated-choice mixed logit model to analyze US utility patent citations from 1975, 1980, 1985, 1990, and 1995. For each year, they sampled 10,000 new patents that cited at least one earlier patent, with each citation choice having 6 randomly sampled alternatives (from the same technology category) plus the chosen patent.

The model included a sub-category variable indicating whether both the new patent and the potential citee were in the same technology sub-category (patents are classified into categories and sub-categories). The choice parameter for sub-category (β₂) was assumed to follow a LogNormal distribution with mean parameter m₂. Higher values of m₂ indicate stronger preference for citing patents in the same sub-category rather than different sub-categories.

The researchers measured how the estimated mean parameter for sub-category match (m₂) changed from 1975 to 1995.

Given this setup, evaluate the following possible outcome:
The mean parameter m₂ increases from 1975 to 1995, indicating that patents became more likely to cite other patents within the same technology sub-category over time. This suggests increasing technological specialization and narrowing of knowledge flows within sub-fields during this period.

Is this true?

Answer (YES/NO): NO